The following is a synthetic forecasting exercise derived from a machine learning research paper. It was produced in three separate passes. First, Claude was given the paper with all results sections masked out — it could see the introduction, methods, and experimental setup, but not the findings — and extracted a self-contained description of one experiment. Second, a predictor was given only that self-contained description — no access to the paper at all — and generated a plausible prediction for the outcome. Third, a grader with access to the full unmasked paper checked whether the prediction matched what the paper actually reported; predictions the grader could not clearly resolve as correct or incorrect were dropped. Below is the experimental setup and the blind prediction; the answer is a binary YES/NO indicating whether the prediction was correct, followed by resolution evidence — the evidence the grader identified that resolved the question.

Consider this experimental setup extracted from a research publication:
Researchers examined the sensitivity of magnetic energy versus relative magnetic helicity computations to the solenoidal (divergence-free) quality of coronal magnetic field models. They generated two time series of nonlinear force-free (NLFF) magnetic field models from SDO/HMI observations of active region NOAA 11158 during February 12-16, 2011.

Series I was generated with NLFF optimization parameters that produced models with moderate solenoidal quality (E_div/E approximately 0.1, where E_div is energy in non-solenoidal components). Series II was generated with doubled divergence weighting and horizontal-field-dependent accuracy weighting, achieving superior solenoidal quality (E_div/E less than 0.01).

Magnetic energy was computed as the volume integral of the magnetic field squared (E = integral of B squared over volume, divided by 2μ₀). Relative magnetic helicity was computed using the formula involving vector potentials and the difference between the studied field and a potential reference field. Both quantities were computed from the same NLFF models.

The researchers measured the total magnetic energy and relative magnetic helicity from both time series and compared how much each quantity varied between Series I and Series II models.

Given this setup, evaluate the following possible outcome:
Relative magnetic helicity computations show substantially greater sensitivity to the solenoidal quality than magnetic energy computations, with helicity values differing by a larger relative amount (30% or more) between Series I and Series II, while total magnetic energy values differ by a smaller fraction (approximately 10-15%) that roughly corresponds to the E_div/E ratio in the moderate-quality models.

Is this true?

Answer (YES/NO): YES